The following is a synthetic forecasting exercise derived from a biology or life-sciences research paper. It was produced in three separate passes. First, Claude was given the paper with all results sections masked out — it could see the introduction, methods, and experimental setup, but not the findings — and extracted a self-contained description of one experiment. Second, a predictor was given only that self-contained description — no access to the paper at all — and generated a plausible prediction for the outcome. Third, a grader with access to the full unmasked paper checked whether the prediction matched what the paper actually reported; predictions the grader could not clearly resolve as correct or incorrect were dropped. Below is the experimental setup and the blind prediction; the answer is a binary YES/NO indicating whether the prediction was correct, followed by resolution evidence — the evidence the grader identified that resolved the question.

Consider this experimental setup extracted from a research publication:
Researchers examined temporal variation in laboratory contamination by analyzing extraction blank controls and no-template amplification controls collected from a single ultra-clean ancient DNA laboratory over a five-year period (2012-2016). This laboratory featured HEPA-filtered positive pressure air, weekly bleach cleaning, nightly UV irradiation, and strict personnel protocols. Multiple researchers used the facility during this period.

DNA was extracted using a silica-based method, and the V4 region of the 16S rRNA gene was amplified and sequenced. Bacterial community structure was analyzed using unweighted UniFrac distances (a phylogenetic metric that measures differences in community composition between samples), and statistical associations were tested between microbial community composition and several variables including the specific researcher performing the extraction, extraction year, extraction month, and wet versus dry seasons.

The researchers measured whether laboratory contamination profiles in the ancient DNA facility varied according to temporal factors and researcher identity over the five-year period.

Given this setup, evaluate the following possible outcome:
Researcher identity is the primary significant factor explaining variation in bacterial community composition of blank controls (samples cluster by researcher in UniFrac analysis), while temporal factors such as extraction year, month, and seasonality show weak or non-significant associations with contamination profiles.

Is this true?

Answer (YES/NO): NO